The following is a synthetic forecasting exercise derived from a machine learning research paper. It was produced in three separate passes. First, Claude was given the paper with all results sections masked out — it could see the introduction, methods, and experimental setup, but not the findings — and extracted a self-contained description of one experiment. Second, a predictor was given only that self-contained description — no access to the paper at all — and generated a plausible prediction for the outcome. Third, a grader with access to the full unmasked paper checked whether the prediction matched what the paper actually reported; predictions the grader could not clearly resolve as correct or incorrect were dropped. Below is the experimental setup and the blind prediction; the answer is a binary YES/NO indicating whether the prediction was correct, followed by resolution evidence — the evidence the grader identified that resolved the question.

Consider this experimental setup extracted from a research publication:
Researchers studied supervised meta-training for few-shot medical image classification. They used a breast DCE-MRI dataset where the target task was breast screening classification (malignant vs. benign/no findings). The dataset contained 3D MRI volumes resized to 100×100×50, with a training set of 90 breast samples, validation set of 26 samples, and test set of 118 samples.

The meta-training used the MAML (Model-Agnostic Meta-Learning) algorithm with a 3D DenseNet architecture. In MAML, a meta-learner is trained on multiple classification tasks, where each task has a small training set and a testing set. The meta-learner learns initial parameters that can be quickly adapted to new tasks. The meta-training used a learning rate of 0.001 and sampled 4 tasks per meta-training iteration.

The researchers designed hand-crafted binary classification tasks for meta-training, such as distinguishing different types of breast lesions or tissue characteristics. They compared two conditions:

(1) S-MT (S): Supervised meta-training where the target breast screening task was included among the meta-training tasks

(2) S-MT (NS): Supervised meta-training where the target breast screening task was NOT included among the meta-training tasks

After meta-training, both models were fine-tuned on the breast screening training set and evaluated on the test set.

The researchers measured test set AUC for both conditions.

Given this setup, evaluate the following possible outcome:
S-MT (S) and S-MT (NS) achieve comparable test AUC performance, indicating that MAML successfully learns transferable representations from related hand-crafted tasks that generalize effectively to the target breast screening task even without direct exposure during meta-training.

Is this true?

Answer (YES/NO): YES